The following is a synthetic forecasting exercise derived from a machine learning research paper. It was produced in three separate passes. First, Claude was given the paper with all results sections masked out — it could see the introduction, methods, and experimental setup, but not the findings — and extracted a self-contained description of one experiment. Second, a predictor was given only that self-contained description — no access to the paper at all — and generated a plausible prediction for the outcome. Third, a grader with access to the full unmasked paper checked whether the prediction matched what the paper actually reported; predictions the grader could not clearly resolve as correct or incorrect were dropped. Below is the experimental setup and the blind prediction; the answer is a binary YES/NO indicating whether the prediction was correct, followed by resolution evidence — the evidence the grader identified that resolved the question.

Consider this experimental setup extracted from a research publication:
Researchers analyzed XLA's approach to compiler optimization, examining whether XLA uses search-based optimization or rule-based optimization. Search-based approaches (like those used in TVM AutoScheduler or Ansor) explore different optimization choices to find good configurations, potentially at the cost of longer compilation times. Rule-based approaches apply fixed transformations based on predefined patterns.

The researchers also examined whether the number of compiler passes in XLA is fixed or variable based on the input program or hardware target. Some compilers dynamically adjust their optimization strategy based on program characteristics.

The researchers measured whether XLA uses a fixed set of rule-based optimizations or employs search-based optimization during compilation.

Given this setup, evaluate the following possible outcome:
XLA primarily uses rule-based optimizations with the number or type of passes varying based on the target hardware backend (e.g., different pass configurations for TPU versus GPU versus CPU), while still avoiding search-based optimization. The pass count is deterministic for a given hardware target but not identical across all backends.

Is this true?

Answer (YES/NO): NO